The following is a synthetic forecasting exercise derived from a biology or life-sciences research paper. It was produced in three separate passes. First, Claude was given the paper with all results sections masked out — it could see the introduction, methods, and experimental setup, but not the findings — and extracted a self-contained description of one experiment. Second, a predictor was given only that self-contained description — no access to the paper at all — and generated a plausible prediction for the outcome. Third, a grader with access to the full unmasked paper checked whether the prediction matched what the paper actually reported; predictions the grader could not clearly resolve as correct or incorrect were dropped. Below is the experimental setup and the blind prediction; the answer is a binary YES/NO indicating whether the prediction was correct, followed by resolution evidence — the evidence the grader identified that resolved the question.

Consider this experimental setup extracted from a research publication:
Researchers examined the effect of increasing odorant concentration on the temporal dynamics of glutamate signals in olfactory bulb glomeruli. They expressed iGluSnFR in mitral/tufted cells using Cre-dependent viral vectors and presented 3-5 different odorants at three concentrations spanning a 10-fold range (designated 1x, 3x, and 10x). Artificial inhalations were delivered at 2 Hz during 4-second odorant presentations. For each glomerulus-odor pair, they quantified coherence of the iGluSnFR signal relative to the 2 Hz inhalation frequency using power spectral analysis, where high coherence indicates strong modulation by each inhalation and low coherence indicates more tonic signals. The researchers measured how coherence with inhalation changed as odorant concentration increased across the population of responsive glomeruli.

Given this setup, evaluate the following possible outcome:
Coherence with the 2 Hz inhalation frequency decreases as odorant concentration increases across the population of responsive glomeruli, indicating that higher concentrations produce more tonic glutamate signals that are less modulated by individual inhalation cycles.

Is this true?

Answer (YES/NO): YES